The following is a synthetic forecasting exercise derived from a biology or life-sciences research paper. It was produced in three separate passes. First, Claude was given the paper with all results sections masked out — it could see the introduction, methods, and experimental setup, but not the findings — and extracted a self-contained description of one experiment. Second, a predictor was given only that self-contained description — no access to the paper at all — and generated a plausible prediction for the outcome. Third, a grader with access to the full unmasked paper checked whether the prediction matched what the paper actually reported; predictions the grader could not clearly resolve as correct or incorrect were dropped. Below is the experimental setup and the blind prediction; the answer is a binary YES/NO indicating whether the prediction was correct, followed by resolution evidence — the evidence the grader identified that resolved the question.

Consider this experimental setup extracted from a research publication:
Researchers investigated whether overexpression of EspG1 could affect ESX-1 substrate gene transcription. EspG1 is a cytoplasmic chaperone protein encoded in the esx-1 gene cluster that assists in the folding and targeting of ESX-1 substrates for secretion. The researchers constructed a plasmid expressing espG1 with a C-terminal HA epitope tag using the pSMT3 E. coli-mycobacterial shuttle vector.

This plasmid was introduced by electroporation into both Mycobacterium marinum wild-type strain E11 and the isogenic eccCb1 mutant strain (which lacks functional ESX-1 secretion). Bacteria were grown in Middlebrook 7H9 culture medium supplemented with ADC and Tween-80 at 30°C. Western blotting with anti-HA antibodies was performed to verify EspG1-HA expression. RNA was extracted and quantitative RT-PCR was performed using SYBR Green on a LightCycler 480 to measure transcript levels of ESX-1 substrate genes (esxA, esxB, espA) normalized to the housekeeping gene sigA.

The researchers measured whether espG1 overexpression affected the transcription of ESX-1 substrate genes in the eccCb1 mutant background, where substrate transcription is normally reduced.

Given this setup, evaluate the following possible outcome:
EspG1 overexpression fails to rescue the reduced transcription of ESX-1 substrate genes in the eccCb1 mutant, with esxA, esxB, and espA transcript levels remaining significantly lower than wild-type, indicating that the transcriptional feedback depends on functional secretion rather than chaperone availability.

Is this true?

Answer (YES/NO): YES